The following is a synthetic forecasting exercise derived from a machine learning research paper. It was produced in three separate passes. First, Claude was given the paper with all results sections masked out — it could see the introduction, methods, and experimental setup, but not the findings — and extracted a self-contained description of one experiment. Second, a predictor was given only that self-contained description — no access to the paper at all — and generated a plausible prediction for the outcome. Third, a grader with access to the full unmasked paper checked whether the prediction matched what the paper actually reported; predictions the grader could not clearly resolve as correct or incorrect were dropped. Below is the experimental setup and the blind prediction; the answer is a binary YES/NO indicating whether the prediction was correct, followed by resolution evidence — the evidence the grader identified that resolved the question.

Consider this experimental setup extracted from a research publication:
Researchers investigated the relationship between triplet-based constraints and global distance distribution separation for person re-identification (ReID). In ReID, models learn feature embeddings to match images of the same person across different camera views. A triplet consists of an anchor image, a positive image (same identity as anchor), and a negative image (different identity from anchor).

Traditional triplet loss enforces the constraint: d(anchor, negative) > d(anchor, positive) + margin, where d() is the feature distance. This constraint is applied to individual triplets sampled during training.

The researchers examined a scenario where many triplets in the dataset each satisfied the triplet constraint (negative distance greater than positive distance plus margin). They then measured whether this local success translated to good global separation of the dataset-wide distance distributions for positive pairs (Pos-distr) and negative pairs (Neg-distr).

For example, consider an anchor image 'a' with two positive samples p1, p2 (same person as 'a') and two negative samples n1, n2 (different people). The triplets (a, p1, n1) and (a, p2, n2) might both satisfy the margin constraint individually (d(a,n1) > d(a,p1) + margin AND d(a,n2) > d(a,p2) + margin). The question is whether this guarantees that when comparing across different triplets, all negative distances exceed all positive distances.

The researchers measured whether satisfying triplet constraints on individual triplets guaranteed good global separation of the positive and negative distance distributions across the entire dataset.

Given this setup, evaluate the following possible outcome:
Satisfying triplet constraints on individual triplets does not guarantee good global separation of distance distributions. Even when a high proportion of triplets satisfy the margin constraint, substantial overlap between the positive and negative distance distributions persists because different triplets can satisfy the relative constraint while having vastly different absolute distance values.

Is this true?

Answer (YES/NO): YES